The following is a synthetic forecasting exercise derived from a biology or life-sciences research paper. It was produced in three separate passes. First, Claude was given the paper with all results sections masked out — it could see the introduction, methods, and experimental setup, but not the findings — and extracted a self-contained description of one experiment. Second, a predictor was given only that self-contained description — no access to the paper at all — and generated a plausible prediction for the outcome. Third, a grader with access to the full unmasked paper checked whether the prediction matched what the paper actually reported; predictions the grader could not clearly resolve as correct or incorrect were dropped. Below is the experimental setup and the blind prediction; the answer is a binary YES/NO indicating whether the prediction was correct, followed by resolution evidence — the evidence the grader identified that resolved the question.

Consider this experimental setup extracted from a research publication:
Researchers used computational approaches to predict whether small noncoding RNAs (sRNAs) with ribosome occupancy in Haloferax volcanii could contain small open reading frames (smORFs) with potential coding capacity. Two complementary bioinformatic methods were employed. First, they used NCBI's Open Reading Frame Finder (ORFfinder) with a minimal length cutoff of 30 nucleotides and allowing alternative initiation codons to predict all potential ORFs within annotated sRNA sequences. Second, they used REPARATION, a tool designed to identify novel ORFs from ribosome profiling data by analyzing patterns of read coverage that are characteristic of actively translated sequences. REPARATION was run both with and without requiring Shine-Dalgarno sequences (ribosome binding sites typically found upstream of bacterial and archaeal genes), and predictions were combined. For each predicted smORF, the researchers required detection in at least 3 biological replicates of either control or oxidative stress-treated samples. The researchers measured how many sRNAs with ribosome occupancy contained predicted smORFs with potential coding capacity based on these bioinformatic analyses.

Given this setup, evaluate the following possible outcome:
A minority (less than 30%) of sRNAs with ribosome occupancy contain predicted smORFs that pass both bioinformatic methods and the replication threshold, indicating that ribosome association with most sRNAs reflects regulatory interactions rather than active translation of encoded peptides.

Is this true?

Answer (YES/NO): YES